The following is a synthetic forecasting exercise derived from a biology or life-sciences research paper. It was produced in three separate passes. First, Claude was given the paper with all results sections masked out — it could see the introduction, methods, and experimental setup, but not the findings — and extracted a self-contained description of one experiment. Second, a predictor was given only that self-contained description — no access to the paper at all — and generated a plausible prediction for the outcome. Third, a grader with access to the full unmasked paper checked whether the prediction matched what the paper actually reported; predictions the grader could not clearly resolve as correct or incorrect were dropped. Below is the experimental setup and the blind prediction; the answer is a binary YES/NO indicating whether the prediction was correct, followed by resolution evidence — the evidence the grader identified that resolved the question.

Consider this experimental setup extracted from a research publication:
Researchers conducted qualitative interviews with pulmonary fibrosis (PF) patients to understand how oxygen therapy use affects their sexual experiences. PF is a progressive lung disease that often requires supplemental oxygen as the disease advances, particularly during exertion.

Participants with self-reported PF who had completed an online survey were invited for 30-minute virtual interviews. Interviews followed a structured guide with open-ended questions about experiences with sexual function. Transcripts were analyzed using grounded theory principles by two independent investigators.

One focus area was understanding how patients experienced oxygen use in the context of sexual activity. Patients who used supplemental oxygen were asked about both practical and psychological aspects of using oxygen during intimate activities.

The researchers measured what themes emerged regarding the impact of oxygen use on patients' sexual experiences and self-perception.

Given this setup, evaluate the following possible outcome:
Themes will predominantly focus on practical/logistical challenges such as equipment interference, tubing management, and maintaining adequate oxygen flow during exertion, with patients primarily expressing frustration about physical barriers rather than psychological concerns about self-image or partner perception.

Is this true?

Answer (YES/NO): NO